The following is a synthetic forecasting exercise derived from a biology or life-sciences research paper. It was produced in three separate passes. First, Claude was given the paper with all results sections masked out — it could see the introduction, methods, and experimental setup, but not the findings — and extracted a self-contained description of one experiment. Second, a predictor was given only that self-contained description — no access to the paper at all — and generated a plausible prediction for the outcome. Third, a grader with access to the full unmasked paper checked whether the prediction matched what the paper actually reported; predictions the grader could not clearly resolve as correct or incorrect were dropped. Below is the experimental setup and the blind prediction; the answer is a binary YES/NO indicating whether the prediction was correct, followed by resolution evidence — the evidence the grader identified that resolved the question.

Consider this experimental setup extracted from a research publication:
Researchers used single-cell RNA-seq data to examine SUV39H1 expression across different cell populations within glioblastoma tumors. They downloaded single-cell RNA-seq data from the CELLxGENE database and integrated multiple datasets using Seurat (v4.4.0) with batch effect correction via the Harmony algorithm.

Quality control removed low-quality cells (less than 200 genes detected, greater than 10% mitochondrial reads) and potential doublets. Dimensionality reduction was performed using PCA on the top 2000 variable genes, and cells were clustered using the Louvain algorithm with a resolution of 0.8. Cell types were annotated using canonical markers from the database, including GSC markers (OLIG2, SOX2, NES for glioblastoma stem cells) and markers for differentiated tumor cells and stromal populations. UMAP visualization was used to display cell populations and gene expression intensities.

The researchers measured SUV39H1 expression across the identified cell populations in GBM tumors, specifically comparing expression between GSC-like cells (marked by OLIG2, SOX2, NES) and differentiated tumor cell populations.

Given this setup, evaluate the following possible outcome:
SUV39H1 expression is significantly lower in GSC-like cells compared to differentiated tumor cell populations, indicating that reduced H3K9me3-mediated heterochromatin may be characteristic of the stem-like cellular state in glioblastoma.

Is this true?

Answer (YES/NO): NO